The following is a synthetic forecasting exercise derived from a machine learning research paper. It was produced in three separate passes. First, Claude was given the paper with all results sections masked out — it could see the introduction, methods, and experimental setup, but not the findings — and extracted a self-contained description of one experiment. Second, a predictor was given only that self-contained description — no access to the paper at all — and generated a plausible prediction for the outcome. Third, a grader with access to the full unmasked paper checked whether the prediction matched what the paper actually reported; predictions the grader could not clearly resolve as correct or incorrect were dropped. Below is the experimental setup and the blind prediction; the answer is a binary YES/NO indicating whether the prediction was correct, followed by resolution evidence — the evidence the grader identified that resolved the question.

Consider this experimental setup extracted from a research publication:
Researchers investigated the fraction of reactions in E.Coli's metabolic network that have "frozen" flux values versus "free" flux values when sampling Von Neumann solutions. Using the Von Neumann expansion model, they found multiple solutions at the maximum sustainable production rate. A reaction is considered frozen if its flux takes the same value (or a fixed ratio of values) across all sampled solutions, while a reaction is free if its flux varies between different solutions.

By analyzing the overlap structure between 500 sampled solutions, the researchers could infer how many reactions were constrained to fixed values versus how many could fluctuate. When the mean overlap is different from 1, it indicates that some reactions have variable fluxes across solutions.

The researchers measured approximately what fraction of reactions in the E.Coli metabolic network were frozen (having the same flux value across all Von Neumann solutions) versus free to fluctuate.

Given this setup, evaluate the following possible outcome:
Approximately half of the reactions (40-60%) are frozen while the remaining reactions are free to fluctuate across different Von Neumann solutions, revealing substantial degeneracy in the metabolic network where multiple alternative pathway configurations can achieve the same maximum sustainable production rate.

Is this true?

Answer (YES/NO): NO